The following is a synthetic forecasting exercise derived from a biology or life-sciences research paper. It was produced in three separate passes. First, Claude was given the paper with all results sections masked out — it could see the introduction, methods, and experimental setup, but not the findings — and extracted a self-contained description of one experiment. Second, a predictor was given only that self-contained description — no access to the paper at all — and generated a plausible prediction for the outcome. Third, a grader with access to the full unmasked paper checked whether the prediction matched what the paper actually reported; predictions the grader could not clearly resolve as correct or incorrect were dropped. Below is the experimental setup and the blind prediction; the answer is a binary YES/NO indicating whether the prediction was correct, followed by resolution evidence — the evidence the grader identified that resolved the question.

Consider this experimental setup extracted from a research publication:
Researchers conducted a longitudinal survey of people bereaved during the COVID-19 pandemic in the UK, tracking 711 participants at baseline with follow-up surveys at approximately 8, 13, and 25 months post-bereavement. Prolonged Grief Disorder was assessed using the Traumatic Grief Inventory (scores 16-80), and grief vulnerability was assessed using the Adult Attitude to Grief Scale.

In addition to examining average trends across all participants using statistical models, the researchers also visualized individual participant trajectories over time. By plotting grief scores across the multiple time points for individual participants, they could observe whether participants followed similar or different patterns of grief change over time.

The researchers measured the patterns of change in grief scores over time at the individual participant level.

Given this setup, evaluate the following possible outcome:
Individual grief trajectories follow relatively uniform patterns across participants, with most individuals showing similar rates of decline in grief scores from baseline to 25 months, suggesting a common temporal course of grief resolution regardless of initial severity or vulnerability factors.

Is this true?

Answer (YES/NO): NO